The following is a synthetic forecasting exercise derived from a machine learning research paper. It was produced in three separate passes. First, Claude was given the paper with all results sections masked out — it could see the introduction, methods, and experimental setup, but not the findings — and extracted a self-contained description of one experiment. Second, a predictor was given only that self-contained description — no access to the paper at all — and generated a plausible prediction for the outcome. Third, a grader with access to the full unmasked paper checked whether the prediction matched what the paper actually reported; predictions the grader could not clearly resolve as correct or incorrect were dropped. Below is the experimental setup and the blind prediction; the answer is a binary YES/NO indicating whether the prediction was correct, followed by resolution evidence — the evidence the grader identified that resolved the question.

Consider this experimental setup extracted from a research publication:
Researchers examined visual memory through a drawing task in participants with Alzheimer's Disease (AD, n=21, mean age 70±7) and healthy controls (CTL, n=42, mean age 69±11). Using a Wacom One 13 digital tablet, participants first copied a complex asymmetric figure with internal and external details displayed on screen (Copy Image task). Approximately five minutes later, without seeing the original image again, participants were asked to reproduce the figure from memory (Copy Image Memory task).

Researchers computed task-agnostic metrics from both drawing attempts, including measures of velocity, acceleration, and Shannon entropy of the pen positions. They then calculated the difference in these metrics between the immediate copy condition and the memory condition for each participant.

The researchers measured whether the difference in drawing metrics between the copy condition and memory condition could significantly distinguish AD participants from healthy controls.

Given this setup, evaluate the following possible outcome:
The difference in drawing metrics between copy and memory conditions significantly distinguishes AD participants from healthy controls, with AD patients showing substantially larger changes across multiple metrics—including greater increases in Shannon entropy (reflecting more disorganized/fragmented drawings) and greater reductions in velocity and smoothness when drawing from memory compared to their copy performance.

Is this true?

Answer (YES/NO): NO